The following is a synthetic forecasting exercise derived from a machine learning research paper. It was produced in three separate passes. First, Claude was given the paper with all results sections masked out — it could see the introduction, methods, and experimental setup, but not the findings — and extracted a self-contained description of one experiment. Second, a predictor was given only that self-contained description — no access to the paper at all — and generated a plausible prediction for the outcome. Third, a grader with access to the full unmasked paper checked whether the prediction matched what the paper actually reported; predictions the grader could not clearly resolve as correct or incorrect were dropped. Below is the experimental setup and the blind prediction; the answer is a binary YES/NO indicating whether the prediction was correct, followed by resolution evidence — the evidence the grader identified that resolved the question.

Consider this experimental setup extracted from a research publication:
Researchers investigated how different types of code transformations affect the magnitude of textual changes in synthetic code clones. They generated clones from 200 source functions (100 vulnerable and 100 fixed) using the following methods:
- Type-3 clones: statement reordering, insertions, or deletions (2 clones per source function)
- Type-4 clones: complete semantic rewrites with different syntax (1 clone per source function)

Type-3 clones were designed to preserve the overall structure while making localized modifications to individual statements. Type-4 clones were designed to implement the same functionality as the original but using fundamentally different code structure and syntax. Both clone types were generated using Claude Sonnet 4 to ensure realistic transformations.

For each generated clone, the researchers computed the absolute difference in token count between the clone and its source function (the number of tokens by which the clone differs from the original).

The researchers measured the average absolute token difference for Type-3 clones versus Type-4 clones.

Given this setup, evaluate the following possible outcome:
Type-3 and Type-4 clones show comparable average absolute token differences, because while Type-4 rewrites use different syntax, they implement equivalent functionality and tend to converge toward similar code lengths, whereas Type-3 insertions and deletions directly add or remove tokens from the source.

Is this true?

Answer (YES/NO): NO